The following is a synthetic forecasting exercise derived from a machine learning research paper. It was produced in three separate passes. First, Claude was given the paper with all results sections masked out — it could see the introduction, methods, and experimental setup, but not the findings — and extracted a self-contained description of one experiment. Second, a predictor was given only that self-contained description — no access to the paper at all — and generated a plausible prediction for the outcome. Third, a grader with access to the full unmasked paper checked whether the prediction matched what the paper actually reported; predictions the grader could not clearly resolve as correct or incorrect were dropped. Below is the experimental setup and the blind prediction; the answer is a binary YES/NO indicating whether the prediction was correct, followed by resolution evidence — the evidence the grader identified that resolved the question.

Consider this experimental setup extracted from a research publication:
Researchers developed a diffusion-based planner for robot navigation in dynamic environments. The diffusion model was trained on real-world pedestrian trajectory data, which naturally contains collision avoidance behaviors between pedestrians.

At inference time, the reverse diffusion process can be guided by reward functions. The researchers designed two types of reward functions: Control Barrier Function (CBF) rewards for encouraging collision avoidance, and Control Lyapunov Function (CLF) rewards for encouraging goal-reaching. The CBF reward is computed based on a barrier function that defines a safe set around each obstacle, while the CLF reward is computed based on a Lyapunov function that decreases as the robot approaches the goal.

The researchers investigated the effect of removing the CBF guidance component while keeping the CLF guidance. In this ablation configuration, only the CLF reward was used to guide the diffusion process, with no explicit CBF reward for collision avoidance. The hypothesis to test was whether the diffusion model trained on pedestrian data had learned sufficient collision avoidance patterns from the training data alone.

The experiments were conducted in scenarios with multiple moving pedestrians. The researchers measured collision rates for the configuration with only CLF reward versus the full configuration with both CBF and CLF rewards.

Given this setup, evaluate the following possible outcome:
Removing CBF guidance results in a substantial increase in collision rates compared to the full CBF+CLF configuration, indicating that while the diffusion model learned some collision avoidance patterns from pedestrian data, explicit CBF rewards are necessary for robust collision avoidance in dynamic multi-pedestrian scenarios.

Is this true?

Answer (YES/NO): YES